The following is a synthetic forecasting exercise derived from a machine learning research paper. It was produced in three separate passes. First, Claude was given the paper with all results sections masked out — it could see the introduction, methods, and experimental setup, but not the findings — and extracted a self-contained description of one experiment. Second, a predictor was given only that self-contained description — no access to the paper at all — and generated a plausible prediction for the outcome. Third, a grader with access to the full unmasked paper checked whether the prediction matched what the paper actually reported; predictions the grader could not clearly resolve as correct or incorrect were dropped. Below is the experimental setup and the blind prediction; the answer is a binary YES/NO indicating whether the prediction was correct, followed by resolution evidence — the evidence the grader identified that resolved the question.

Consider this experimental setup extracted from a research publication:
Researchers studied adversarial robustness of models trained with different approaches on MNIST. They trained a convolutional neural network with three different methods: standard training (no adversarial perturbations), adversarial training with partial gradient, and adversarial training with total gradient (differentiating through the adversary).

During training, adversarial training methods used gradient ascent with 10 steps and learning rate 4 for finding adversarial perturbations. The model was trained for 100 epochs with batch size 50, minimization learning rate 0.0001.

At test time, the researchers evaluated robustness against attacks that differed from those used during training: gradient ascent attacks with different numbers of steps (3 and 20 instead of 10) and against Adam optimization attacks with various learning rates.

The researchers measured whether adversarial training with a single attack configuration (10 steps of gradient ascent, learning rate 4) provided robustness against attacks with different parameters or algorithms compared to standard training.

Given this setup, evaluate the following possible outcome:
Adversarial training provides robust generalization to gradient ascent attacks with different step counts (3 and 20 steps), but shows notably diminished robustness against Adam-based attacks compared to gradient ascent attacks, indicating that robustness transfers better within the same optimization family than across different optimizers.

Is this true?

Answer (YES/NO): NO